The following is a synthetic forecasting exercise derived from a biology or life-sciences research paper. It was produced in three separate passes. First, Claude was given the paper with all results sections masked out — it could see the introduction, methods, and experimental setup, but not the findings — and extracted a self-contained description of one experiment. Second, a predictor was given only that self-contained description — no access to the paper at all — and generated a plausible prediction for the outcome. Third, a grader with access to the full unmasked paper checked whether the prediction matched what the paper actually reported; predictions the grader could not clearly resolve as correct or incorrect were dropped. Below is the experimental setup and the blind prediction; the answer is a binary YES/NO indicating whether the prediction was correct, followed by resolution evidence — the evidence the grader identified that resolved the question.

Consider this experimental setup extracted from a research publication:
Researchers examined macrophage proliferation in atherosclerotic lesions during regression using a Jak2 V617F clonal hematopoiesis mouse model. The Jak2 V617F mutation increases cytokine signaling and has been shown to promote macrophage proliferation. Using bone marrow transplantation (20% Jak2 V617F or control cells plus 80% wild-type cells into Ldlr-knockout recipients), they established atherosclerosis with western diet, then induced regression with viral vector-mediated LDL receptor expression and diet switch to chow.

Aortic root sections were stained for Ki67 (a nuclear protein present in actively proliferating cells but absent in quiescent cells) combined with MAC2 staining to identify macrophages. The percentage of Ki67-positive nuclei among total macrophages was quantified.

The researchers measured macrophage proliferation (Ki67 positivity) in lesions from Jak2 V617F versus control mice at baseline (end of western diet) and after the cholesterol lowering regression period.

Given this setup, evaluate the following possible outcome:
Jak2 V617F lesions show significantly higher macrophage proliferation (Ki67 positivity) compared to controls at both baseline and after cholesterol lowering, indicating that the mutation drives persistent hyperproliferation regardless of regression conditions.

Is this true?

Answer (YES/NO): NO